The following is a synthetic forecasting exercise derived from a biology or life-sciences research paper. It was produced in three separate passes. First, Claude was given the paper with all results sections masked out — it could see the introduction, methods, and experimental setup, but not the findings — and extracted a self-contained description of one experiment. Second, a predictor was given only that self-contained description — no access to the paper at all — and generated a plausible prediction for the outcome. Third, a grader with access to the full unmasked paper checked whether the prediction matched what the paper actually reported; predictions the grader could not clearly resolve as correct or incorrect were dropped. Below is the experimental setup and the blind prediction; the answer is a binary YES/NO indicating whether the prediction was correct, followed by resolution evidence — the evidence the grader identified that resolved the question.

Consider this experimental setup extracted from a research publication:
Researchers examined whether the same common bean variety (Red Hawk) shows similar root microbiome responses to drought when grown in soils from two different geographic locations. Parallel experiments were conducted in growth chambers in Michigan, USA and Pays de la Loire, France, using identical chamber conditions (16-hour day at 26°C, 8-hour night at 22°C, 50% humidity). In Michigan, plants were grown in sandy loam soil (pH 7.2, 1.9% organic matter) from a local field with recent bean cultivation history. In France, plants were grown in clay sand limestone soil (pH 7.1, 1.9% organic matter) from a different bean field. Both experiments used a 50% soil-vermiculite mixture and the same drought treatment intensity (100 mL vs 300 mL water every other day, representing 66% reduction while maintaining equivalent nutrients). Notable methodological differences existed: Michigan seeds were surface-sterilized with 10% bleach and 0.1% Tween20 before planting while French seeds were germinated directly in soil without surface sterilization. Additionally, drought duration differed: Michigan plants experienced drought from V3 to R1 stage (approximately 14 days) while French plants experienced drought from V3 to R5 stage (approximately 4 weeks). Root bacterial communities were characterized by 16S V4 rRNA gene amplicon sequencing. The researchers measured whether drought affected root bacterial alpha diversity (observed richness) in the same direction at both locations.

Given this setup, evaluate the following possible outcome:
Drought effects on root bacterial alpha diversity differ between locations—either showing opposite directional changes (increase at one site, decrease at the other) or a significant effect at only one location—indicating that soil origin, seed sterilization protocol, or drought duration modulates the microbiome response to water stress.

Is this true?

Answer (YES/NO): NO